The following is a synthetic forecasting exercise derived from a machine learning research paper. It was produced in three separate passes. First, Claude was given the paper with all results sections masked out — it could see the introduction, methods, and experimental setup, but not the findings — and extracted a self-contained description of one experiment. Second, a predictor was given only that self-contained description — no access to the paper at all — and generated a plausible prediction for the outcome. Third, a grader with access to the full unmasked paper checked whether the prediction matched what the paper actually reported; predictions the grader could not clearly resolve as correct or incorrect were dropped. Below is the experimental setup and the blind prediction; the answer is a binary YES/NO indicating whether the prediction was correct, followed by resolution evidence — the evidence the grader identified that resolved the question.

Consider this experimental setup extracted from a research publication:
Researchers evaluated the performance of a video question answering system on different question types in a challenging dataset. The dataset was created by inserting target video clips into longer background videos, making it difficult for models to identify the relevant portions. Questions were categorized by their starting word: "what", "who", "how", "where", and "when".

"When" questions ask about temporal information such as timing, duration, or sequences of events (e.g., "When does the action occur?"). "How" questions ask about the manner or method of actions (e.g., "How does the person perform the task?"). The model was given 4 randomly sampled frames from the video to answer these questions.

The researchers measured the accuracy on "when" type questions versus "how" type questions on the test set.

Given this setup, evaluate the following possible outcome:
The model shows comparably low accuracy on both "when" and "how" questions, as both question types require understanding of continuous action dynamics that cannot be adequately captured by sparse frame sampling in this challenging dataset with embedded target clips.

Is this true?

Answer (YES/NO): NO